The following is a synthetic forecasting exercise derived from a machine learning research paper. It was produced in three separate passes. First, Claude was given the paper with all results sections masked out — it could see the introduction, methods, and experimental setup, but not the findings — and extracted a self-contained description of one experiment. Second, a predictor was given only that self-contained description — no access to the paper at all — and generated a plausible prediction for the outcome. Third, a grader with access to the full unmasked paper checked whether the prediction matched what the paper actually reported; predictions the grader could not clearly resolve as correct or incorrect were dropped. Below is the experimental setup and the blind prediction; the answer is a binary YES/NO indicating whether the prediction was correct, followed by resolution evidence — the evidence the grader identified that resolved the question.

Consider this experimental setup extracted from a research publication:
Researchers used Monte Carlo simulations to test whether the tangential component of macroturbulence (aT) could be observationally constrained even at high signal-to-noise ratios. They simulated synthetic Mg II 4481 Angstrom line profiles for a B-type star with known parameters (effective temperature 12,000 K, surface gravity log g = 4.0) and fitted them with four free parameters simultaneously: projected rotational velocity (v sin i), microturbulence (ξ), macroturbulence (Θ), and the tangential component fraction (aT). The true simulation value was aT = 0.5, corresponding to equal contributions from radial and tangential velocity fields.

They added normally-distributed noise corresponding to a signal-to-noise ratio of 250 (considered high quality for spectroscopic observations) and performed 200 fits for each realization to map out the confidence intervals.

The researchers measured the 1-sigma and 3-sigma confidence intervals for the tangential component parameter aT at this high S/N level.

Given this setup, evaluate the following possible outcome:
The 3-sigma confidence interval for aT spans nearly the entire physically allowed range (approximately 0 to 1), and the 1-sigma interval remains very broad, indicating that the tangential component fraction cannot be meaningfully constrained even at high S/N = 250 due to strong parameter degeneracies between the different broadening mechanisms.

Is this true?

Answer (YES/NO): YES